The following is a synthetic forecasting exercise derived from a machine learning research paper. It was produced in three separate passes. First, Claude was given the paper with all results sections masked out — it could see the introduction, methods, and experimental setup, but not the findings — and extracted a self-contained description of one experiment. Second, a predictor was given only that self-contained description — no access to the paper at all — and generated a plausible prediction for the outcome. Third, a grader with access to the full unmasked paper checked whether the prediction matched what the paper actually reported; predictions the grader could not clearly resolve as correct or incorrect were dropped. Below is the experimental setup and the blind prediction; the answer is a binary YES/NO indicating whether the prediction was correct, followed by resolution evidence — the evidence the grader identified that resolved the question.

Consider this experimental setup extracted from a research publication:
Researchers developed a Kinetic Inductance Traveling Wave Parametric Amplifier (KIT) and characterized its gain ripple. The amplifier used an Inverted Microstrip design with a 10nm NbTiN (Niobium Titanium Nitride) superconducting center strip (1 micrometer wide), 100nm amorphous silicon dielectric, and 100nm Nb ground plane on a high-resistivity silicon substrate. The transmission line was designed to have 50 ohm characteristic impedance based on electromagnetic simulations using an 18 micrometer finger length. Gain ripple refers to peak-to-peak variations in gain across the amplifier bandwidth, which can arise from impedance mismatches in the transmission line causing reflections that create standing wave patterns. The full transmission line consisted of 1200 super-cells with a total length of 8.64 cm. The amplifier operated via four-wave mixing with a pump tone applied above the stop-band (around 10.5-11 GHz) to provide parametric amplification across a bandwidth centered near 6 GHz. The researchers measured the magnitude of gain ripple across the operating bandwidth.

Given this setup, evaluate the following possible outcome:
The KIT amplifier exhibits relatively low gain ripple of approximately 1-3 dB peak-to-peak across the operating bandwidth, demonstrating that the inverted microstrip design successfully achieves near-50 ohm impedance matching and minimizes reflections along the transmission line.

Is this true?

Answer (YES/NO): NO